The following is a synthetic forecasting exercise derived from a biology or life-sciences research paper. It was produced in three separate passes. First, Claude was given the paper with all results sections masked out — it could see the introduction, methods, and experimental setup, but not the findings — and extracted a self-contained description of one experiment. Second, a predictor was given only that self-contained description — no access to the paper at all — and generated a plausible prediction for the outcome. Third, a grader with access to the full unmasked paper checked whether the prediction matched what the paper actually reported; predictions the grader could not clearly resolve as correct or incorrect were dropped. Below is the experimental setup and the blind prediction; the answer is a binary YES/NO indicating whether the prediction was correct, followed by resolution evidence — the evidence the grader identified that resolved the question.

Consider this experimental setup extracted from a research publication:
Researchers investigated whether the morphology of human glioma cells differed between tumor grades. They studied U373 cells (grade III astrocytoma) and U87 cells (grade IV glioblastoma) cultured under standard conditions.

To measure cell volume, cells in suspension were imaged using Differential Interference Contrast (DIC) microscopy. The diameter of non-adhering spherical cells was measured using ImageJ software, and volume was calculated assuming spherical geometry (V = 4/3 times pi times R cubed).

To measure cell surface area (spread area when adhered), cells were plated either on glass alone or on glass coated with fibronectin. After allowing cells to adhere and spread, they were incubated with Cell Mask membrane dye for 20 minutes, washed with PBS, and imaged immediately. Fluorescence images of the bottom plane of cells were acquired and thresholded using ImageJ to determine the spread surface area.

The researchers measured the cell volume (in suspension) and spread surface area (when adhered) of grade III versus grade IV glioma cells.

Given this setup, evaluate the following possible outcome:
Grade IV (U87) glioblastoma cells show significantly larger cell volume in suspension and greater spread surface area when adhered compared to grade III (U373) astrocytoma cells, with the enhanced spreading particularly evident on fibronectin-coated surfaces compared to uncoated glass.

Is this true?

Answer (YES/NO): NO